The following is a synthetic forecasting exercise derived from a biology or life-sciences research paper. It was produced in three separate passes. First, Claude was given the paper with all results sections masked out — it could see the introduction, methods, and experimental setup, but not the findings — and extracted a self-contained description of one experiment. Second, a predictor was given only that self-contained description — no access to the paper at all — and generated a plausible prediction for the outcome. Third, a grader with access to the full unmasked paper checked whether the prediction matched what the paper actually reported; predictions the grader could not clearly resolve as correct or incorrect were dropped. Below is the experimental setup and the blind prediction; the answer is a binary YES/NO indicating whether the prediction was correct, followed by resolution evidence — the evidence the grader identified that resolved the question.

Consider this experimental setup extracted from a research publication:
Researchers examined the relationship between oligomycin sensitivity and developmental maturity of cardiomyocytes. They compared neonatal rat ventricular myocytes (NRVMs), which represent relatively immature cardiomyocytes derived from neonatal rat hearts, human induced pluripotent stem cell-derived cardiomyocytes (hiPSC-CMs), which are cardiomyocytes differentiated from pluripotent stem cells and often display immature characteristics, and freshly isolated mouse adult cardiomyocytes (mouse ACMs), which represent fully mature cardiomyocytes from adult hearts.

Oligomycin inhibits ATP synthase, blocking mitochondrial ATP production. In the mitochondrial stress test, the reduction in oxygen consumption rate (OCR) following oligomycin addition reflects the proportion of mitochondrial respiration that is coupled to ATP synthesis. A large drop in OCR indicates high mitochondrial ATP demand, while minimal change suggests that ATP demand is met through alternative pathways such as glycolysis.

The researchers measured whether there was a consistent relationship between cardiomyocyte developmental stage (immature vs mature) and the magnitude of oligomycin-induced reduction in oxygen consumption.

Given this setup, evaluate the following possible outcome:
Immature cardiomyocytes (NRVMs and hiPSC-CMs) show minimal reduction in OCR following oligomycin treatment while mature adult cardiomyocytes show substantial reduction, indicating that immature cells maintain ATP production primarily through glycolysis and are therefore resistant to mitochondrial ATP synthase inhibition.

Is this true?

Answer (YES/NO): NO